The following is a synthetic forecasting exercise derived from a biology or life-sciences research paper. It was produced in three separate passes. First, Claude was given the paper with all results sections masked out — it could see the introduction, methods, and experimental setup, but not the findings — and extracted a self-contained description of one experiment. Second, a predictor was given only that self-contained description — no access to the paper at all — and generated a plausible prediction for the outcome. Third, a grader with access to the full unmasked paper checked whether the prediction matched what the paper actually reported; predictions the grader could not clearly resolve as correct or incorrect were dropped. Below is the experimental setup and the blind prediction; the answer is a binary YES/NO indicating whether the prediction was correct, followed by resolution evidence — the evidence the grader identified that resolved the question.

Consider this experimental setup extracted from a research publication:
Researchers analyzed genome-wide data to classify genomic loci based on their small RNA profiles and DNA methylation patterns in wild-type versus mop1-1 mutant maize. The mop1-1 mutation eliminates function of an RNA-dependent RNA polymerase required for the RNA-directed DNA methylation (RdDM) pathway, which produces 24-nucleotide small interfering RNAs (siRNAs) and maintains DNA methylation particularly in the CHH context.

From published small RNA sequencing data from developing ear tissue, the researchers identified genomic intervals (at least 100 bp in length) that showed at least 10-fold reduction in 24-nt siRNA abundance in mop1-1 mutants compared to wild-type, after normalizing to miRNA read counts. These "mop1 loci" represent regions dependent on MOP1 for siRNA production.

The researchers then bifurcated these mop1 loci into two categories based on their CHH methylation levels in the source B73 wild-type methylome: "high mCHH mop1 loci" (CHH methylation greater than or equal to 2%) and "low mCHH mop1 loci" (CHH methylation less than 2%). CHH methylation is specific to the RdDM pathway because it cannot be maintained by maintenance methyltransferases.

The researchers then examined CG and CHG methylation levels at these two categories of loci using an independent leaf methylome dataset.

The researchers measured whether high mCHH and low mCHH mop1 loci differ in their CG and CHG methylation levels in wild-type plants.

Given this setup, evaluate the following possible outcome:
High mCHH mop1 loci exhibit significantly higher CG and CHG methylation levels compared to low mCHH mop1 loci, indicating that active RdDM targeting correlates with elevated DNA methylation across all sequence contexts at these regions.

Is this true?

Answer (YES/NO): NO